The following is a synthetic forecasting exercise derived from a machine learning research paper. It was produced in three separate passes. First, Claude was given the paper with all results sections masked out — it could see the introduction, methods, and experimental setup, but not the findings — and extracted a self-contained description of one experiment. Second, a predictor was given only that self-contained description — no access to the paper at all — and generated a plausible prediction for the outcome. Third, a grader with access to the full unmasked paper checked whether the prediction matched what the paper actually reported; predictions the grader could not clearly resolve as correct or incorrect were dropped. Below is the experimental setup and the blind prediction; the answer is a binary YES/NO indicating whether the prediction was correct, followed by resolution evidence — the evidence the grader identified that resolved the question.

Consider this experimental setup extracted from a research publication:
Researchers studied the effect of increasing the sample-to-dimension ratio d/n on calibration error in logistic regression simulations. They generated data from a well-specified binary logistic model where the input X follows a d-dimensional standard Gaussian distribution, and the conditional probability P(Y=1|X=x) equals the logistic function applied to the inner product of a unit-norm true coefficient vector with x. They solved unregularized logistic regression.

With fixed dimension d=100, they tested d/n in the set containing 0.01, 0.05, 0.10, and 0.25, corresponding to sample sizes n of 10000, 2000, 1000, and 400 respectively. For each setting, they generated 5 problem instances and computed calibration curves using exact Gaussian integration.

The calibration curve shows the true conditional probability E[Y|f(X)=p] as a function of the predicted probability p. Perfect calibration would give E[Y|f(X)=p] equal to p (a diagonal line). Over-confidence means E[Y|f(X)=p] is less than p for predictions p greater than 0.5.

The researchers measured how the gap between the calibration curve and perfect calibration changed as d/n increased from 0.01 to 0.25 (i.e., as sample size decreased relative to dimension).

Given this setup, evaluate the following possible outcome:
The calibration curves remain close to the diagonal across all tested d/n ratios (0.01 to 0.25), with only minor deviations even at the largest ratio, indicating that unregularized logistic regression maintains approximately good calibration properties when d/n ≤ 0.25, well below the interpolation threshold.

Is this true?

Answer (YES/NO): NO